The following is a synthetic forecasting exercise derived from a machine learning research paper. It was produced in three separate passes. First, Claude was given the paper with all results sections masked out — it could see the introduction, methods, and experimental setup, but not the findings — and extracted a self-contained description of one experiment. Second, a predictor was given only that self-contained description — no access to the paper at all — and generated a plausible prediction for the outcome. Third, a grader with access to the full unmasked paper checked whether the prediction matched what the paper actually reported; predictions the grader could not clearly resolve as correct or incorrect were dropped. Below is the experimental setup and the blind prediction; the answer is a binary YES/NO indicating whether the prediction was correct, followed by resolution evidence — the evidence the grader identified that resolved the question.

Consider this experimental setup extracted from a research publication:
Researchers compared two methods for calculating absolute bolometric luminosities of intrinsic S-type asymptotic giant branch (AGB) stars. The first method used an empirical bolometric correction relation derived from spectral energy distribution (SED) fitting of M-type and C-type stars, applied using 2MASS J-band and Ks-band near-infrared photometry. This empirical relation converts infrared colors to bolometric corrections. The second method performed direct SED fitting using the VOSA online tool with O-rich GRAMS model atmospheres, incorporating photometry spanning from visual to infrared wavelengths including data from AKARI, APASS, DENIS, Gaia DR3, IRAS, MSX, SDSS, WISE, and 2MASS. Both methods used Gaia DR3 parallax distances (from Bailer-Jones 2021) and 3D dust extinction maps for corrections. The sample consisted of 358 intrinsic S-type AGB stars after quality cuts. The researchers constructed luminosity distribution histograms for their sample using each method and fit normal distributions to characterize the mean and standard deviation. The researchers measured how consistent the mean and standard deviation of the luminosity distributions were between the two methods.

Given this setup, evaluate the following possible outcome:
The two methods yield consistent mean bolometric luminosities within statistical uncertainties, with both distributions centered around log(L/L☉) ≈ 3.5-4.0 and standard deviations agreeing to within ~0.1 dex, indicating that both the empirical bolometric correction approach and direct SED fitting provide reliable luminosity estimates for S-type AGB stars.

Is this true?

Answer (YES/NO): YES